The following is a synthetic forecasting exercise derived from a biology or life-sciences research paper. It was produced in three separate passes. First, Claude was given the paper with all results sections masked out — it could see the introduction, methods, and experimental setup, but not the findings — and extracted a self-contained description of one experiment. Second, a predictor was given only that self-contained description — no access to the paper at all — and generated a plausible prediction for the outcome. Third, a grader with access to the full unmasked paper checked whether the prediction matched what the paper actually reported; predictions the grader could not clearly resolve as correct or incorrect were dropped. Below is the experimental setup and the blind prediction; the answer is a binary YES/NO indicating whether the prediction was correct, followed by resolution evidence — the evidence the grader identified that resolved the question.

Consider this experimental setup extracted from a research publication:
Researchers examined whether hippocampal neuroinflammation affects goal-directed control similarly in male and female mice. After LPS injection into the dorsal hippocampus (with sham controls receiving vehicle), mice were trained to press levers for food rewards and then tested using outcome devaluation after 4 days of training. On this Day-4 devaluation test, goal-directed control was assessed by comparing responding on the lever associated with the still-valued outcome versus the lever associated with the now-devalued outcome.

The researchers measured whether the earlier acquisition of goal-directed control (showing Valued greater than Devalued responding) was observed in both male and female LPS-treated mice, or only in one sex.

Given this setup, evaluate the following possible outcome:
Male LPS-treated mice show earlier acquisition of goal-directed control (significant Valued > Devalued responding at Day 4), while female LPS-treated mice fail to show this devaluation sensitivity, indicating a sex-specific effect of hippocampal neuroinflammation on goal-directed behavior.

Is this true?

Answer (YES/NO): NO